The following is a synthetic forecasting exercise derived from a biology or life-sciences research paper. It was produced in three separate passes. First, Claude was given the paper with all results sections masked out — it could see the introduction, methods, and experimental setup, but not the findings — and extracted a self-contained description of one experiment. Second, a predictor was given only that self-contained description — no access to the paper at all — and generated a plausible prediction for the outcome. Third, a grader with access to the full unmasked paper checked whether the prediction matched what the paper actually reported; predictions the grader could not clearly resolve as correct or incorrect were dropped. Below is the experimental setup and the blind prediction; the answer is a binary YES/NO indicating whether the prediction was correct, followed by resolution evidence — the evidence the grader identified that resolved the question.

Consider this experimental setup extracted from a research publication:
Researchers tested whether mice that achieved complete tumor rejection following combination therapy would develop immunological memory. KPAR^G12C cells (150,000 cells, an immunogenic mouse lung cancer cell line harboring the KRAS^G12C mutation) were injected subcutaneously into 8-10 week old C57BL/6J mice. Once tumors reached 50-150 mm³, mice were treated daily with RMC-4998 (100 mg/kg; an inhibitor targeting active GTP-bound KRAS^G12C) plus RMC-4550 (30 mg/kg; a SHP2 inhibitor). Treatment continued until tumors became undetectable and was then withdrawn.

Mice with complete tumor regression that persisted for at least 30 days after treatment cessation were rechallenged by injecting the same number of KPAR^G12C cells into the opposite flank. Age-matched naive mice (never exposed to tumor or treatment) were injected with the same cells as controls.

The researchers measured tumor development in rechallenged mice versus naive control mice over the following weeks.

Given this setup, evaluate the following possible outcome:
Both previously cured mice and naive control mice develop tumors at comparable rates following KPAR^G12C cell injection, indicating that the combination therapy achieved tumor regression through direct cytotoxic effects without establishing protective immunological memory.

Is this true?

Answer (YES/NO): NO